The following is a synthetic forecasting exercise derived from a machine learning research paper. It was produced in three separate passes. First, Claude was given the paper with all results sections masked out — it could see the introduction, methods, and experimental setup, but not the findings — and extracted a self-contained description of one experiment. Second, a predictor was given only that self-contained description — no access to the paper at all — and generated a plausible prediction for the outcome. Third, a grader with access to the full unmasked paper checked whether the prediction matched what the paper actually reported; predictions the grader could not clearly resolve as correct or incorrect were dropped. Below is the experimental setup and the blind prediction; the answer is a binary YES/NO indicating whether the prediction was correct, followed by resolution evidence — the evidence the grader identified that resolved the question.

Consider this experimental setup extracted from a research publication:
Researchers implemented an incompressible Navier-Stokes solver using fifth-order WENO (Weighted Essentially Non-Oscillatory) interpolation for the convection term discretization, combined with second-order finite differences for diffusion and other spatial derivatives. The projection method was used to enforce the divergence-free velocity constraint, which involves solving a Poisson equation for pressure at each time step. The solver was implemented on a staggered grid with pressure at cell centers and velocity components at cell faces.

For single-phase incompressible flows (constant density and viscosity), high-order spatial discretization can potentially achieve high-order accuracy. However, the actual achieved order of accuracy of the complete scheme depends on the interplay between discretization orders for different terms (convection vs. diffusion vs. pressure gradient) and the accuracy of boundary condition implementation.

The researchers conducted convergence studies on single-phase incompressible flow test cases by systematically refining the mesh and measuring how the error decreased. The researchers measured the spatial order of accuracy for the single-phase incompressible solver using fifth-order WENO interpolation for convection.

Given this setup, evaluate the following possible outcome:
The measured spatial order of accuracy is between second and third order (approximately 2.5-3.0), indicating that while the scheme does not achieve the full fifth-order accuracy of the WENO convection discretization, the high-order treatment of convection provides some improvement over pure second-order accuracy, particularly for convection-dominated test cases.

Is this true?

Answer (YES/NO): NO